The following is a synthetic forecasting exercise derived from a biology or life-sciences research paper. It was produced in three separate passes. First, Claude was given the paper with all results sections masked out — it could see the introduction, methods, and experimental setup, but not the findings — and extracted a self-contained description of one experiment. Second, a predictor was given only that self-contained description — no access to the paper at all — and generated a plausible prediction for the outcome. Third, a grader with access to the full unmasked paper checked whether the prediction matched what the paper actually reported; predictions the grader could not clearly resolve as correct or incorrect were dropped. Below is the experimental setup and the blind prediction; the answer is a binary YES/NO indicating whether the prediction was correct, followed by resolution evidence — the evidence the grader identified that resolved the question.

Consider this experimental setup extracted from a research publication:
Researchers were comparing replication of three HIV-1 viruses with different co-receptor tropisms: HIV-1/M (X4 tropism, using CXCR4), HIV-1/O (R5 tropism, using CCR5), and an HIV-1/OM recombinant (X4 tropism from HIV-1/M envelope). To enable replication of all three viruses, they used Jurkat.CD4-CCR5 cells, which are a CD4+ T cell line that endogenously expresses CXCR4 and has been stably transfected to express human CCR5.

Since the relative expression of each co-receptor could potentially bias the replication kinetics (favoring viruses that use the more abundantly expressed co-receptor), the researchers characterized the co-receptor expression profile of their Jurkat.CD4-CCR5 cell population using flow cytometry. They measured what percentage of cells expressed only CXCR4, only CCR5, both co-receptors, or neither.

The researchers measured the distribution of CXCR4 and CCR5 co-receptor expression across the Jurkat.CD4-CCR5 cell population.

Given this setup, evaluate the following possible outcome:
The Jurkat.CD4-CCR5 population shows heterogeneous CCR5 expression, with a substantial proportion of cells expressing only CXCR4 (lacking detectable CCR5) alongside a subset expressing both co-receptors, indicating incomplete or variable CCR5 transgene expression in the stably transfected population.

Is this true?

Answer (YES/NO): YES